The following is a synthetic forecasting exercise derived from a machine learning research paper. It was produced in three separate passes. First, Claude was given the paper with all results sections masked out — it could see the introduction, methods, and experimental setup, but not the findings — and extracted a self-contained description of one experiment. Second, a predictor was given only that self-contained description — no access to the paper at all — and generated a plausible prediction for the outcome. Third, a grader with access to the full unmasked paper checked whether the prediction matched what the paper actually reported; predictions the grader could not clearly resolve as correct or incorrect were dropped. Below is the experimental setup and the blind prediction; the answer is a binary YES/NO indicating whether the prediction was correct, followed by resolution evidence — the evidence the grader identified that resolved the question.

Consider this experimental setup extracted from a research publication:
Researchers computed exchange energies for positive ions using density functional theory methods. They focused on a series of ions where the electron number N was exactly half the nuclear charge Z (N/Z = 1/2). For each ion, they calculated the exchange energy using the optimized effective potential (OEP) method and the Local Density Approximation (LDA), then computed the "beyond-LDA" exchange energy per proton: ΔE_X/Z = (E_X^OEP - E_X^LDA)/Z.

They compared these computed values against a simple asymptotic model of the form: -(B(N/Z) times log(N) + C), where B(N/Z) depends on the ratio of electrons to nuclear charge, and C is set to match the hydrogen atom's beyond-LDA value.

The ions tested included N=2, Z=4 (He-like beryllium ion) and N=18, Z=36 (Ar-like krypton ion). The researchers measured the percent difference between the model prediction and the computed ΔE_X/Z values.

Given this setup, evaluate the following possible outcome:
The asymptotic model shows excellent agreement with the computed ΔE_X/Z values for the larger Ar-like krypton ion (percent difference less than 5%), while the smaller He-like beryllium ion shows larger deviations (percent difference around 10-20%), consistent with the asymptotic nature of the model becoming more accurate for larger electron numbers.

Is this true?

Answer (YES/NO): YES